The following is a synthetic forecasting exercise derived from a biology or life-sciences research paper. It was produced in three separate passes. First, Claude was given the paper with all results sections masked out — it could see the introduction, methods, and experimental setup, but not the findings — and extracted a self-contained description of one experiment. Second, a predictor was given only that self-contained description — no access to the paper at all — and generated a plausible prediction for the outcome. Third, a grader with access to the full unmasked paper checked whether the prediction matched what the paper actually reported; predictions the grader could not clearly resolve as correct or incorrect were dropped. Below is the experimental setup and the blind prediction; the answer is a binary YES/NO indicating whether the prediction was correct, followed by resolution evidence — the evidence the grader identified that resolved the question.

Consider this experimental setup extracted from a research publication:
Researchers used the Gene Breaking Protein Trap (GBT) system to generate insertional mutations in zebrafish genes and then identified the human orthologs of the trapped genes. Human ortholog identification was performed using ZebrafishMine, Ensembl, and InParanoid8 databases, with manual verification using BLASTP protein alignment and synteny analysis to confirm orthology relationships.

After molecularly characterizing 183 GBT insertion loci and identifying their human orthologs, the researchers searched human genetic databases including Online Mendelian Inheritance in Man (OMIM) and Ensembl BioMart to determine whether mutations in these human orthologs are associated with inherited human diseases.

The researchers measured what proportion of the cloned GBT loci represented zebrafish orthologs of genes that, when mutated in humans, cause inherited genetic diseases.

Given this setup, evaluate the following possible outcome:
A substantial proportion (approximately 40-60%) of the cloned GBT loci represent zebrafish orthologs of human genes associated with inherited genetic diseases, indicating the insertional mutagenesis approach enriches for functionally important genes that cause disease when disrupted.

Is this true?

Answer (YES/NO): NO